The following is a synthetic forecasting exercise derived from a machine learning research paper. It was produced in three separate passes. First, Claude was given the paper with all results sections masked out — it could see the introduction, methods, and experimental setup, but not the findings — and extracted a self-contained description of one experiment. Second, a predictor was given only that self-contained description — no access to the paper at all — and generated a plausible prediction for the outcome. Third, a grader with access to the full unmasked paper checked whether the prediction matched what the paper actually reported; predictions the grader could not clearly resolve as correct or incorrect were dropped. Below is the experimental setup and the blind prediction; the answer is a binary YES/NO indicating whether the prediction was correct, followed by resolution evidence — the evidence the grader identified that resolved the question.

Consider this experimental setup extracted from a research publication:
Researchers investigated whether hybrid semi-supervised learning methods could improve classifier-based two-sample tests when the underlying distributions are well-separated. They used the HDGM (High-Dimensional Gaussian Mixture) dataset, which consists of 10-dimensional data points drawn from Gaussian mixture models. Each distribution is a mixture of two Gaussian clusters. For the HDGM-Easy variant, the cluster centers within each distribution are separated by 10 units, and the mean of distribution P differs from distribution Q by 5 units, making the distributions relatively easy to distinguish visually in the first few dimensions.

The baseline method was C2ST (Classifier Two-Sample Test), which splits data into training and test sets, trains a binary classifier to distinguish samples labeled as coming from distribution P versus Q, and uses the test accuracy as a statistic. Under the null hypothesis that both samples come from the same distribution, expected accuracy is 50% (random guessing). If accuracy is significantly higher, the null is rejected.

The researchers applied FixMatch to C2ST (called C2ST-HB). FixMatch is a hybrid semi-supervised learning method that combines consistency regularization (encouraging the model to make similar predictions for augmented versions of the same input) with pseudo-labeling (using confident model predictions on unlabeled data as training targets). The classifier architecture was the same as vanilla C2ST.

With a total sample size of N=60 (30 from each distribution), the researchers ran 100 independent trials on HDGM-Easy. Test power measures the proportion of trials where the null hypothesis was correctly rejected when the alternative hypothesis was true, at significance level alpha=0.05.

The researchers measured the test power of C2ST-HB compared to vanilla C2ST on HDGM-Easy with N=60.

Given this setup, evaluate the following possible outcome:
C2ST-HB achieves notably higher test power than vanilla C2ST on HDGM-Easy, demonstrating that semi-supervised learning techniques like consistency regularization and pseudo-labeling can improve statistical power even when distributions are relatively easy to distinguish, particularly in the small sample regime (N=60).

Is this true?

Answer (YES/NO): YES